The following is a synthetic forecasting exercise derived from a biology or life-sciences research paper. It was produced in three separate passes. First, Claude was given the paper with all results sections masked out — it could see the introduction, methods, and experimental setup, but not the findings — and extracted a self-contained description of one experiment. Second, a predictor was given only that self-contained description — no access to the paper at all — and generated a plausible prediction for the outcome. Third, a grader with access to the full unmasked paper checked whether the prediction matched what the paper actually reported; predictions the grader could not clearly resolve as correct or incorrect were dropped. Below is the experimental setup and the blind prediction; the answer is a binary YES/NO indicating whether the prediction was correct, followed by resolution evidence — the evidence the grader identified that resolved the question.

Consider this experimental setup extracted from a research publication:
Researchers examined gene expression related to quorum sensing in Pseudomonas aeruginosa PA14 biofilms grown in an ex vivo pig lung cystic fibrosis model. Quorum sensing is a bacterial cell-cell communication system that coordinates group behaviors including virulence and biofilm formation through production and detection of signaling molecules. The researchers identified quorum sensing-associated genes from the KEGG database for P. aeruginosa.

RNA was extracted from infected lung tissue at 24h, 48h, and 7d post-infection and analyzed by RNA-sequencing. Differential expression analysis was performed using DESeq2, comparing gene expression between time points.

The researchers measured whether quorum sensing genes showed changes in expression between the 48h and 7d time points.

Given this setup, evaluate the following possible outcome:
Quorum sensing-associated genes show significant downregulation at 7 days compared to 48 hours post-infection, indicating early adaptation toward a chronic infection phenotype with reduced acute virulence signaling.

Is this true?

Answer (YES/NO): NO